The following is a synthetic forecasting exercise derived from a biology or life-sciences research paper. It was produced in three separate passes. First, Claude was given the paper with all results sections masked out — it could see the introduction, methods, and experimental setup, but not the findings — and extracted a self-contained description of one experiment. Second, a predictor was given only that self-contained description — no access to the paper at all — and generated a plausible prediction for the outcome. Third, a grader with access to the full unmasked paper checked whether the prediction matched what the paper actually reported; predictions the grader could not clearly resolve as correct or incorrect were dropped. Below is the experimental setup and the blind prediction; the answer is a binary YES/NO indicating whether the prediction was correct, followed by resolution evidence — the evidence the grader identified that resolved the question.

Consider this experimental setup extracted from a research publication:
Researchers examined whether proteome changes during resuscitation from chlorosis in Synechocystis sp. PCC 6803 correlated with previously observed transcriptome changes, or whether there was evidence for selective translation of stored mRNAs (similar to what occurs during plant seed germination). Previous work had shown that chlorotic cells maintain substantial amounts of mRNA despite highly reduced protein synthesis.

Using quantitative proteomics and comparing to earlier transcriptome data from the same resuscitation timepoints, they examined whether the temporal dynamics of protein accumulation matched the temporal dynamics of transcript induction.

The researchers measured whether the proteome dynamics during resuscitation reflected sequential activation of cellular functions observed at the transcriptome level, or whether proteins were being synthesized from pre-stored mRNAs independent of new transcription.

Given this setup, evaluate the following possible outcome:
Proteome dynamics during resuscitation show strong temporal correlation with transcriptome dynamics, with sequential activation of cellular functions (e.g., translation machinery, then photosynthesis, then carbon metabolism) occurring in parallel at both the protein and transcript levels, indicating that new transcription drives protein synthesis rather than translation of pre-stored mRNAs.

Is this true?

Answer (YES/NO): YES